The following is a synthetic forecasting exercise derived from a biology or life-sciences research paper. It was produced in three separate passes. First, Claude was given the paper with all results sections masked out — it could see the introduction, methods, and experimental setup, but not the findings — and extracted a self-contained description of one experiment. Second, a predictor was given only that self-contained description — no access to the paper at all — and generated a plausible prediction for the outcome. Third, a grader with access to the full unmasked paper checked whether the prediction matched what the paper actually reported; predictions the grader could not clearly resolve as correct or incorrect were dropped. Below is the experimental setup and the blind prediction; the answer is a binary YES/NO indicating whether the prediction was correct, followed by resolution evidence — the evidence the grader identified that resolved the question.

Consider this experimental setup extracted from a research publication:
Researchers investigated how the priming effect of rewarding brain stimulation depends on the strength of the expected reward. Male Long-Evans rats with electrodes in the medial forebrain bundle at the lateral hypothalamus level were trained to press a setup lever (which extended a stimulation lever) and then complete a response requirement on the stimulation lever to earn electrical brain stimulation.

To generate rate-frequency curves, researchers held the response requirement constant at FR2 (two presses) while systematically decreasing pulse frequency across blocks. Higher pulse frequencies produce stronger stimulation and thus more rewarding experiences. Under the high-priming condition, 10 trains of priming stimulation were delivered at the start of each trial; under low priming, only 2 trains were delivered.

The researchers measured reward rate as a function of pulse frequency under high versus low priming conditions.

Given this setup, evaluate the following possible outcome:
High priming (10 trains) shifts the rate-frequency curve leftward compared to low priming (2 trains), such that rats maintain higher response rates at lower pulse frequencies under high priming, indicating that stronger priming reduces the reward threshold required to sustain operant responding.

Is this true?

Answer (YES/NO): NO